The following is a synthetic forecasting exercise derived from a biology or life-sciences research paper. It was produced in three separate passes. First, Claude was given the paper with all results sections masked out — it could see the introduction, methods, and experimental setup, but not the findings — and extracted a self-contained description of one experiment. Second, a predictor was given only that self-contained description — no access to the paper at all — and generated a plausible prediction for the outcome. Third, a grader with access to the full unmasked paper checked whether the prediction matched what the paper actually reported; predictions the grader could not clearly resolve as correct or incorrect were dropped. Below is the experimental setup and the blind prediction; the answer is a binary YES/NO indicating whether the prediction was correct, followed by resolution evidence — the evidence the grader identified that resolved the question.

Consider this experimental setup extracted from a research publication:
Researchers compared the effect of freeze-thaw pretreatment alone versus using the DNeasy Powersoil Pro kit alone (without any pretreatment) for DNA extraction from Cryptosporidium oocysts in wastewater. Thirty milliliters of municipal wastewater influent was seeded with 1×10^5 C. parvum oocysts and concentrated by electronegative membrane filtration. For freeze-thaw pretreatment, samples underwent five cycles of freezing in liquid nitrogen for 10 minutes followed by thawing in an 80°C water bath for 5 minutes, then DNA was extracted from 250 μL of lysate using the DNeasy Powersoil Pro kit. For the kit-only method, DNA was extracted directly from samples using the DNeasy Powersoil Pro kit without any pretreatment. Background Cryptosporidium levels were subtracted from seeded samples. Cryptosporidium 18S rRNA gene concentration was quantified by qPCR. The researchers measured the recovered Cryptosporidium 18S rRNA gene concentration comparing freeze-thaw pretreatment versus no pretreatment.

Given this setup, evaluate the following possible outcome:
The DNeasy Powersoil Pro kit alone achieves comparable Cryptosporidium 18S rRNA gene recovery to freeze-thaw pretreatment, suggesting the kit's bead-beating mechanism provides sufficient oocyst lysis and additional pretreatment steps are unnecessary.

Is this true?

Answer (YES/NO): NO